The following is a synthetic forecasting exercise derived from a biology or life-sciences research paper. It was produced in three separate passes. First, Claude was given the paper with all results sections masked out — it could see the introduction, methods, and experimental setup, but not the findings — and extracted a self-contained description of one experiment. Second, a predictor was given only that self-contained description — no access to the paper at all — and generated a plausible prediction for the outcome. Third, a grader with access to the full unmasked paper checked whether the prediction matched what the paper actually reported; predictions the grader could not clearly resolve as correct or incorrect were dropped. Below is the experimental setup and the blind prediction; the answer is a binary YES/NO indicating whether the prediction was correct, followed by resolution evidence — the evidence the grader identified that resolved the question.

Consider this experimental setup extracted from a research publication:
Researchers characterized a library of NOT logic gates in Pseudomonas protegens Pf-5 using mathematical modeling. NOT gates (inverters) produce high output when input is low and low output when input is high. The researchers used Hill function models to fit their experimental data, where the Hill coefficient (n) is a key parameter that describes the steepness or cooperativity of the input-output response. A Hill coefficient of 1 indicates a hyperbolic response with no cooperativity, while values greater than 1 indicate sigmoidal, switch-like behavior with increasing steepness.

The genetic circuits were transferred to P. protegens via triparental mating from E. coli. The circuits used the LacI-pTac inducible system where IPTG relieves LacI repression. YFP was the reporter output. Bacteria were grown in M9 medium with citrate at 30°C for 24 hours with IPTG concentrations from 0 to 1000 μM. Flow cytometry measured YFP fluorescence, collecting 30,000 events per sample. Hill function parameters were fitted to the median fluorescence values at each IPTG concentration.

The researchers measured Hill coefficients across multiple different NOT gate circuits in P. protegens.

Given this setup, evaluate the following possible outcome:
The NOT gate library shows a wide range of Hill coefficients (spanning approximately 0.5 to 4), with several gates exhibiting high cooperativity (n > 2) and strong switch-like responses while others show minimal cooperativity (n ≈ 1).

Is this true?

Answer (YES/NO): NO